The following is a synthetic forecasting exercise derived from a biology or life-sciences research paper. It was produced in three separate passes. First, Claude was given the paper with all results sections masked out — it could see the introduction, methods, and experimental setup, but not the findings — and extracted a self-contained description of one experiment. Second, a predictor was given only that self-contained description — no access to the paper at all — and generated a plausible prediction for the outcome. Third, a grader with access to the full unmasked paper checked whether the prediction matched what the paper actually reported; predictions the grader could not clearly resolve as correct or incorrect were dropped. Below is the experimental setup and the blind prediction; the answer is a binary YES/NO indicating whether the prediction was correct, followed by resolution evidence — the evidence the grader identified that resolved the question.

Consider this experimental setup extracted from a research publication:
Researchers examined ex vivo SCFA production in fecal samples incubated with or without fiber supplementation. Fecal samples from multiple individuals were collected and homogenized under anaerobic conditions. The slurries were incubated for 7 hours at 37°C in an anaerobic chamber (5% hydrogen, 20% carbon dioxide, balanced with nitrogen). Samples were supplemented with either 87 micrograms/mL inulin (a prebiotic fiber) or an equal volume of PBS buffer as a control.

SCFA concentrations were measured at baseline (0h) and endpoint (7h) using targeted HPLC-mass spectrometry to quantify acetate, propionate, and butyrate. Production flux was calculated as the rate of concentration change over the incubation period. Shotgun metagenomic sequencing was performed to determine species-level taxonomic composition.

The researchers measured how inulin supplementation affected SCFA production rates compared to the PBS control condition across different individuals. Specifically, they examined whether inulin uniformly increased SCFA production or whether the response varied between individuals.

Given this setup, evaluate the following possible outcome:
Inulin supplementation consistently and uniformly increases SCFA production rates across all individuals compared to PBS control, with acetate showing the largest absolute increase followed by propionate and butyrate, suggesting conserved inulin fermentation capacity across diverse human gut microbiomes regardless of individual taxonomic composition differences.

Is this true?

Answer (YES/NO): NO